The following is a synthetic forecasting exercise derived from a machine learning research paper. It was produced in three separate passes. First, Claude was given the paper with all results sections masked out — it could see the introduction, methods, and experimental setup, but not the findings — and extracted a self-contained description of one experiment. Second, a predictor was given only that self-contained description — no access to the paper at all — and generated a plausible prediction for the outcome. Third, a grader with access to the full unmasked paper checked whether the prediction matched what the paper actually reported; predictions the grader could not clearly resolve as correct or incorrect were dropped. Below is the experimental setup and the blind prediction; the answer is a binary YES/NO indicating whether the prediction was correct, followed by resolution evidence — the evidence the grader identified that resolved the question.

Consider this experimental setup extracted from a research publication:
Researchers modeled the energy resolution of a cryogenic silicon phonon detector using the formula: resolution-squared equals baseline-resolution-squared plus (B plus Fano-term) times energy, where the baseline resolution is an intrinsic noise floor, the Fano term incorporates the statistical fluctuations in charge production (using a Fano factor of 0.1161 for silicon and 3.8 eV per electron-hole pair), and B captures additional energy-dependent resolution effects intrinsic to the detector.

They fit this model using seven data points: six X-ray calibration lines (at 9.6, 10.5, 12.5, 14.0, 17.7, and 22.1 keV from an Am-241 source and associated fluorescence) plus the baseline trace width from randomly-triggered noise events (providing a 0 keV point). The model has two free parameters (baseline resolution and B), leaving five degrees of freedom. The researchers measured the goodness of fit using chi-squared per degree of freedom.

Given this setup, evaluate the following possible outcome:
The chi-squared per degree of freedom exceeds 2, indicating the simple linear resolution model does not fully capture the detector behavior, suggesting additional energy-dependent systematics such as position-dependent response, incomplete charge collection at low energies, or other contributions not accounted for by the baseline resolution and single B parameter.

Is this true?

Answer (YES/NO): YES